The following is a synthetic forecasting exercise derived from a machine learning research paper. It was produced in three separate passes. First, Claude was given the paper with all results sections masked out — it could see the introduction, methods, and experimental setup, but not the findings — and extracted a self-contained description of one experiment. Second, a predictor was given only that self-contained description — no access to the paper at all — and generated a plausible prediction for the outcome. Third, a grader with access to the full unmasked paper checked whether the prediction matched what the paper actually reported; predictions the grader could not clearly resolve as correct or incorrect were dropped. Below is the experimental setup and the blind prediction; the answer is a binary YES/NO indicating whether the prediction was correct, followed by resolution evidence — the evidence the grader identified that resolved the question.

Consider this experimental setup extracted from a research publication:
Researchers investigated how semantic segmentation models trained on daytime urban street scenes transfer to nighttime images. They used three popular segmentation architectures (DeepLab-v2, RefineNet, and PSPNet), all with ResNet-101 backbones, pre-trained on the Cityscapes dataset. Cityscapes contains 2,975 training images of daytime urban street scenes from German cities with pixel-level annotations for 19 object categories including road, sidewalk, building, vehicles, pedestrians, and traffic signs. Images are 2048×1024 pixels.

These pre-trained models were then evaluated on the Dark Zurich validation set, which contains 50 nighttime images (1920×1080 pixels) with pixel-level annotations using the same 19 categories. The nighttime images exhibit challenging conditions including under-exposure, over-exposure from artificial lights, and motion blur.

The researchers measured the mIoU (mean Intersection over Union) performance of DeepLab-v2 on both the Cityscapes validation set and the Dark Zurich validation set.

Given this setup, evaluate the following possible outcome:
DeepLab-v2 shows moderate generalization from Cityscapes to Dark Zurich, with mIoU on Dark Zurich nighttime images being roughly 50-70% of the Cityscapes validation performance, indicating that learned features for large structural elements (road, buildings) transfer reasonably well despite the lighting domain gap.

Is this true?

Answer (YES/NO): NO